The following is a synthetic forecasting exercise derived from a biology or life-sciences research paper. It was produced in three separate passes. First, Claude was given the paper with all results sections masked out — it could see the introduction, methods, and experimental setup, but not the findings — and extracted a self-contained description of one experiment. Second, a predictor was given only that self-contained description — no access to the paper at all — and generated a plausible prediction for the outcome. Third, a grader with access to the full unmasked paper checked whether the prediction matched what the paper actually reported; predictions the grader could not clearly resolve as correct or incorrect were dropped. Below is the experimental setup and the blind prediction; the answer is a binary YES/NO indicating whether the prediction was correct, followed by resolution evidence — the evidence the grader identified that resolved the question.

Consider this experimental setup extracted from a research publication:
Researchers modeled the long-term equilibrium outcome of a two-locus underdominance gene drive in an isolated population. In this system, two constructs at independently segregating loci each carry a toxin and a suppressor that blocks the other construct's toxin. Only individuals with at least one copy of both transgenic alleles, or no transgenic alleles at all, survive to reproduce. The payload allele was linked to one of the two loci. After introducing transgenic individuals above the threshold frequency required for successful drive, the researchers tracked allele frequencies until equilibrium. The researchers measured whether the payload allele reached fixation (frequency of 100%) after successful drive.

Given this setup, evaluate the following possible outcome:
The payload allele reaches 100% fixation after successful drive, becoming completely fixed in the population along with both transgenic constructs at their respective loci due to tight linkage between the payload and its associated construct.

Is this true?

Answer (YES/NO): NO